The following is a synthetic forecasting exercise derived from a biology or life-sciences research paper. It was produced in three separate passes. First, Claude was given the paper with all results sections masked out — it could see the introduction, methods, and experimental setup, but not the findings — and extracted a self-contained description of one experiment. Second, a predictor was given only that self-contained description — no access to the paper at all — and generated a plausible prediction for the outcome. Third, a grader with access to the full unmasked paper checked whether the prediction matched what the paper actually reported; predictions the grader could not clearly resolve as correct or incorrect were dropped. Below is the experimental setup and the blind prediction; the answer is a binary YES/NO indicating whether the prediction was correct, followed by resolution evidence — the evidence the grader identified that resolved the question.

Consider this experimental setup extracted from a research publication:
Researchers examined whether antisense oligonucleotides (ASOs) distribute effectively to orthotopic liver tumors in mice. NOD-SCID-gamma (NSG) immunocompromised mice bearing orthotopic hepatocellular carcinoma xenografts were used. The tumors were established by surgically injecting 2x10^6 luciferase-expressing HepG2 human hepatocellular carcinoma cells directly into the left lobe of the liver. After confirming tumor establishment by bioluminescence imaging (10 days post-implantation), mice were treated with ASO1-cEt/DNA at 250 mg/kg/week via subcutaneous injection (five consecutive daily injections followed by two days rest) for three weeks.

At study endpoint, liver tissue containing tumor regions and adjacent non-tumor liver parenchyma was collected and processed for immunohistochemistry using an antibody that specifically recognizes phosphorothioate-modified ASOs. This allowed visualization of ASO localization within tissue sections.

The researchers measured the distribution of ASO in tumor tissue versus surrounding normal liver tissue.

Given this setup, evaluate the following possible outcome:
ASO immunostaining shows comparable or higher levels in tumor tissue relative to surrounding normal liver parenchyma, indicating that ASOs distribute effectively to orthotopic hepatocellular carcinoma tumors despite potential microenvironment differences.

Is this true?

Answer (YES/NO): NO